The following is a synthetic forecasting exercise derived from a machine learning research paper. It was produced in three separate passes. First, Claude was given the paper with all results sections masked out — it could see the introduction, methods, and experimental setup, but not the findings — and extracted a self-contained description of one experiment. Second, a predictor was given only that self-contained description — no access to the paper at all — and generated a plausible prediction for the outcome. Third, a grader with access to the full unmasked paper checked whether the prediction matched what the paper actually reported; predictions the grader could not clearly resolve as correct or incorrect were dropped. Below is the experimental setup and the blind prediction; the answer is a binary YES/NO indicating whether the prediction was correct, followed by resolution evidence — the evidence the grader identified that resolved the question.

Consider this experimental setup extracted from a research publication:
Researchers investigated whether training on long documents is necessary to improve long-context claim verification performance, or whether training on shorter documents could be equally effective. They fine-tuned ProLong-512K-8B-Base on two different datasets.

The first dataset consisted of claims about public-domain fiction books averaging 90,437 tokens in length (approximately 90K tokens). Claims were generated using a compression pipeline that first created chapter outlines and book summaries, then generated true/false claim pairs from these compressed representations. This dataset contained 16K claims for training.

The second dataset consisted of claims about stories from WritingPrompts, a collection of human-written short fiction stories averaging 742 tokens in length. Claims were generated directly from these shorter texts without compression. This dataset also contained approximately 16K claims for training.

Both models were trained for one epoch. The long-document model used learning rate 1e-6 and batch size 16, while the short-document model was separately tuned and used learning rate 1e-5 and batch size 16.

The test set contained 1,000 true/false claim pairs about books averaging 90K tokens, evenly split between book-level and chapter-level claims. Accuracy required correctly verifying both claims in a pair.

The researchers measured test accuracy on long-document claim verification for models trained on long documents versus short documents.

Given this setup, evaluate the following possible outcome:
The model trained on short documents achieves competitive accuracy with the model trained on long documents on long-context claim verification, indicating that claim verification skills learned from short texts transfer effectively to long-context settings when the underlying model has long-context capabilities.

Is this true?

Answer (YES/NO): NO